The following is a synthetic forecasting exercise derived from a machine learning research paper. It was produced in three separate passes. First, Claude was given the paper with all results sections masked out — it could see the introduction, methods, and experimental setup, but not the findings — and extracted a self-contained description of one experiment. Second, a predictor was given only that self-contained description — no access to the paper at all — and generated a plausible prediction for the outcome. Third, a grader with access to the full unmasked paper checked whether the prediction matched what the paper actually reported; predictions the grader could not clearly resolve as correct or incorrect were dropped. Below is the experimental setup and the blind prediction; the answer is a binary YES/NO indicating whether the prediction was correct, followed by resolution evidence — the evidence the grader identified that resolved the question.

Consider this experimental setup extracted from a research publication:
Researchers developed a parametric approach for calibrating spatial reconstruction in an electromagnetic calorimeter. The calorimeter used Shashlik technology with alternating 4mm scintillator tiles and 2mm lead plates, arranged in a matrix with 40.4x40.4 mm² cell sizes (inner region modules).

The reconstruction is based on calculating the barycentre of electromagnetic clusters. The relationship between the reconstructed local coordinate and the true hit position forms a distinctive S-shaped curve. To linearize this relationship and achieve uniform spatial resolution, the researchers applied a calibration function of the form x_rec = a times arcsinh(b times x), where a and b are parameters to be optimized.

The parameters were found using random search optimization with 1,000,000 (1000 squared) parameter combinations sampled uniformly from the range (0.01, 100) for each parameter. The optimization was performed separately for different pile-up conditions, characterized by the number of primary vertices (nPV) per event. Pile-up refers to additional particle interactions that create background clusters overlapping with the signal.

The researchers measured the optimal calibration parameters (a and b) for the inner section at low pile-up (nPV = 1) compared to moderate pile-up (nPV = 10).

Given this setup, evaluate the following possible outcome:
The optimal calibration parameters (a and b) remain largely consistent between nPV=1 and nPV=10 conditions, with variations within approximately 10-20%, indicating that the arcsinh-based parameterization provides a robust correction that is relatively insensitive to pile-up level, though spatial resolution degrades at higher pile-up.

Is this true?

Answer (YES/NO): NO